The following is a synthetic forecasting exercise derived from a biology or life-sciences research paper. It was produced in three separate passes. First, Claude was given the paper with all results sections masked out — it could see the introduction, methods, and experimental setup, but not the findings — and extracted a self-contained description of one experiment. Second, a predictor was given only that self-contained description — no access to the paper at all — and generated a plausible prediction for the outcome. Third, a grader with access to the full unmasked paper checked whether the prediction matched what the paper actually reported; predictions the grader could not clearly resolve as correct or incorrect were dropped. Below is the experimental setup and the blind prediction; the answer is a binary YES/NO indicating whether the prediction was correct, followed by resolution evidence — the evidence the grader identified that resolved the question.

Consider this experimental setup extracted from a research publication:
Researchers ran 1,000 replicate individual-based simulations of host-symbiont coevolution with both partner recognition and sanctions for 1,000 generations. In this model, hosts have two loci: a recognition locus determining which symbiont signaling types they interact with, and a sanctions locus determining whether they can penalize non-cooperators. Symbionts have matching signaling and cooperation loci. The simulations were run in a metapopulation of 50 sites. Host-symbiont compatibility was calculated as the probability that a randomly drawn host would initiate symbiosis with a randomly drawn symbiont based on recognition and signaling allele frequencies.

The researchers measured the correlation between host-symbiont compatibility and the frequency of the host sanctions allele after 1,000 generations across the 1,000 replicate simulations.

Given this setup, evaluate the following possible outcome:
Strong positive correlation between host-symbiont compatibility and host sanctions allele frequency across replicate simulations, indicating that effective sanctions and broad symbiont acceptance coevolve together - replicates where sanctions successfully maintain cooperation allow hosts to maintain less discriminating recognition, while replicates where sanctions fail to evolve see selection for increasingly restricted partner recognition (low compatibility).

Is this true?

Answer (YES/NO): NO